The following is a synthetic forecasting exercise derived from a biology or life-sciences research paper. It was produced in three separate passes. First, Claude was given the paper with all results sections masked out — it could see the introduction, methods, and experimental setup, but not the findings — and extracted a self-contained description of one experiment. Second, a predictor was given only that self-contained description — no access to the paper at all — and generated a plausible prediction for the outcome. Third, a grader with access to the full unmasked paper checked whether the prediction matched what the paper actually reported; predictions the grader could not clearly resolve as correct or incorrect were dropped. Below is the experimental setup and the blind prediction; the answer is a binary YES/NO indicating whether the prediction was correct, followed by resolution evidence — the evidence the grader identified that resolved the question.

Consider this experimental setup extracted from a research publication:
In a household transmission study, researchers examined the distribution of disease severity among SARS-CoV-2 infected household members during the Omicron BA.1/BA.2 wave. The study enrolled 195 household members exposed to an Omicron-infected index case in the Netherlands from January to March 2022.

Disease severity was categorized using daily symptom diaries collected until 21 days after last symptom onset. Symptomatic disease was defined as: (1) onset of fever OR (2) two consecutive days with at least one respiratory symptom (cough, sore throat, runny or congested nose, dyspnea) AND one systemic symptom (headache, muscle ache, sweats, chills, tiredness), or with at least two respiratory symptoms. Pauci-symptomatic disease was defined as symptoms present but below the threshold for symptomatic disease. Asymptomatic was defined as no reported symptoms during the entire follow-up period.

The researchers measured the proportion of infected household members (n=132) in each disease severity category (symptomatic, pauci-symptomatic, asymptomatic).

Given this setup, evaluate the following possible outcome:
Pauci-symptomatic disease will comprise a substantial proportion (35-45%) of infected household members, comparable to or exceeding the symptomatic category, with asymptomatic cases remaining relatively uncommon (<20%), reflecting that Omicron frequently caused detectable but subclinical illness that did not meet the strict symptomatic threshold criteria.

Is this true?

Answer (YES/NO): NO